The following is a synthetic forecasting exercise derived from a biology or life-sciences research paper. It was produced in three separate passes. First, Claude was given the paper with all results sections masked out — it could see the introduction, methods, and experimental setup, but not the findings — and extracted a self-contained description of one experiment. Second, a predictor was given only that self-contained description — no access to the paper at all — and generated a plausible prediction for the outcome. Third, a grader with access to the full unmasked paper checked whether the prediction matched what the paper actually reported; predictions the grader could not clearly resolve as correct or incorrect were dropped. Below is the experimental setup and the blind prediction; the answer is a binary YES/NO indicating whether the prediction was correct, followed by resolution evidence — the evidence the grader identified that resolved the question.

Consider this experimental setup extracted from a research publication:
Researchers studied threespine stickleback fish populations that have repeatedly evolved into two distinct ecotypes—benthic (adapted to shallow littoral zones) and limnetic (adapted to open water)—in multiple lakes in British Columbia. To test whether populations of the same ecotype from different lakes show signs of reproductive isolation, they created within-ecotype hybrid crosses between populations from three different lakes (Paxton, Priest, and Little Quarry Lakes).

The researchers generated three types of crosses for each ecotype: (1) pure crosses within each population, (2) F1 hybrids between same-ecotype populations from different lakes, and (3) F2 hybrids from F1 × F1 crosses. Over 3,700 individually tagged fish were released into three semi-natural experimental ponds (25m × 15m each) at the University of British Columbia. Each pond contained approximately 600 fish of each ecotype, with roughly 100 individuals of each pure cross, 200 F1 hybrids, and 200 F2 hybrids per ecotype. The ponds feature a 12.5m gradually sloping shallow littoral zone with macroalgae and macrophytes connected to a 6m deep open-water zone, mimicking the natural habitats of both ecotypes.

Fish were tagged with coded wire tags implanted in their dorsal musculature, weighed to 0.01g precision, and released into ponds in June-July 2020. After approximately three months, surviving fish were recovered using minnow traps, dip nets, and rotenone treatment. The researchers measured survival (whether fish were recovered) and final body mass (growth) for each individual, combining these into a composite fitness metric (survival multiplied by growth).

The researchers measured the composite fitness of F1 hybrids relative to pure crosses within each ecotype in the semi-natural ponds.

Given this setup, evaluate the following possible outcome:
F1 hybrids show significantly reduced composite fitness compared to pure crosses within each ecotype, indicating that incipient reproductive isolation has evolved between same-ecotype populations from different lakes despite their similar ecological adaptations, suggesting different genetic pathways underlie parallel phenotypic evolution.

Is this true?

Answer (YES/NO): NO